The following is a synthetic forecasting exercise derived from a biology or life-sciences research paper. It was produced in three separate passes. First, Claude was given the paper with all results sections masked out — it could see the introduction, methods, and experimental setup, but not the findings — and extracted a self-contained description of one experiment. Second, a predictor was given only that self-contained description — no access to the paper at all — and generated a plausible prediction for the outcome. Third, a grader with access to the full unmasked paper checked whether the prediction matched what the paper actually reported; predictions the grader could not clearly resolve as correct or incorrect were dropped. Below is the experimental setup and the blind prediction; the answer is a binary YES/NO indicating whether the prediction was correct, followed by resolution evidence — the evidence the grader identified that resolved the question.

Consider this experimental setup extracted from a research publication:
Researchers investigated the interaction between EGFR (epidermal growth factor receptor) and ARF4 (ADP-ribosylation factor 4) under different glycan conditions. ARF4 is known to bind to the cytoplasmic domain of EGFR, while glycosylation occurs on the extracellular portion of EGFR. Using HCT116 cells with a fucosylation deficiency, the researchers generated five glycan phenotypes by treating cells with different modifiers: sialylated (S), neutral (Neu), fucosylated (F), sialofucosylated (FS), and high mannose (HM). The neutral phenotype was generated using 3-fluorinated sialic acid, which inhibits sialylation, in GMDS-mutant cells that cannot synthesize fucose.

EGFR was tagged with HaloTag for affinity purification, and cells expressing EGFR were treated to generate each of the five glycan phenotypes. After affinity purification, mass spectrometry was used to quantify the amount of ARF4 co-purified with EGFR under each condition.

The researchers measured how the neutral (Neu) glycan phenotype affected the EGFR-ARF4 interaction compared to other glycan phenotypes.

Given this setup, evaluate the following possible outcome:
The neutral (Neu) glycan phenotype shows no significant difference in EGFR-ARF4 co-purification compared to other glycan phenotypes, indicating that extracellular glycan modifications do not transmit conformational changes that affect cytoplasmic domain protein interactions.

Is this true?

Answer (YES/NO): NO